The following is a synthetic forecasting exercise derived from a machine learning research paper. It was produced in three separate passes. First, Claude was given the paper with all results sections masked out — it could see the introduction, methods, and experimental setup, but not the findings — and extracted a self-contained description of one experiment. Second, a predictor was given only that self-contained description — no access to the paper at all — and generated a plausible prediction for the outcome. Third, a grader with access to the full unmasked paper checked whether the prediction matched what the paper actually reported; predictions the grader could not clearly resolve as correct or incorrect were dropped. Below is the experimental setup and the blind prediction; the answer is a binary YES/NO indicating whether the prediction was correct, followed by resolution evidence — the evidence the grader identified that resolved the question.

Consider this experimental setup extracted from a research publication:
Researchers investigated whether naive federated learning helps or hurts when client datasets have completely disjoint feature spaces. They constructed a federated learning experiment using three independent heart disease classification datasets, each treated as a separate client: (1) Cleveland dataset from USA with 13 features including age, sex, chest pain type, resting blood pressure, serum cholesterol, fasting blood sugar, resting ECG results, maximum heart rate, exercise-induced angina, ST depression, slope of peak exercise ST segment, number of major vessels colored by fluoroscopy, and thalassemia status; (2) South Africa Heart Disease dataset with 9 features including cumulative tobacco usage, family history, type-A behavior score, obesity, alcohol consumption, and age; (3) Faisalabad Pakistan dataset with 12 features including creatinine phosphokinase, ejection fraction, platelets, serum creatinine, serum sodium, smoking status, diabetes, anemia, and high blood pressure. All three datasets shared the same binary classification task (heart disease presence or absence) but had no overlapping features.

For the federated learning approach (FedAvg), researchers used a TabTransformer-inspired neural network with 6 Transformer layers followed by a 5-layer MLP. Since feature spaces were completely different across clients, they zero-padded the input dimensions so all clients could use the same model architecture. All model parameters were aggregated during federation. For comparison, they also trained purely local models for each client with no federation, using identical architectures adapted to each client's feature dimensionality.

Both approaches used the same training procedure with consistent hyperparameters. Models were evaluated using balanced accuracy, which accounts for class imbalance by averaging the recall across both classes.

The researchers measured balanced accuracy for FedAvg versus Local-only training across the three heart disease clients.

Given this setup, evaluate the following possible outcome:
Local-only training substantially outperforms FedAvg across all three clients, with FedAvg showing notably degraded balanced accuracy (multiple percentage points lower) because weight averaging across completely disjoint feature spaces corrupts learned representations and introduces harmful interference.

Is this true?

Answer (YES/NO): YES